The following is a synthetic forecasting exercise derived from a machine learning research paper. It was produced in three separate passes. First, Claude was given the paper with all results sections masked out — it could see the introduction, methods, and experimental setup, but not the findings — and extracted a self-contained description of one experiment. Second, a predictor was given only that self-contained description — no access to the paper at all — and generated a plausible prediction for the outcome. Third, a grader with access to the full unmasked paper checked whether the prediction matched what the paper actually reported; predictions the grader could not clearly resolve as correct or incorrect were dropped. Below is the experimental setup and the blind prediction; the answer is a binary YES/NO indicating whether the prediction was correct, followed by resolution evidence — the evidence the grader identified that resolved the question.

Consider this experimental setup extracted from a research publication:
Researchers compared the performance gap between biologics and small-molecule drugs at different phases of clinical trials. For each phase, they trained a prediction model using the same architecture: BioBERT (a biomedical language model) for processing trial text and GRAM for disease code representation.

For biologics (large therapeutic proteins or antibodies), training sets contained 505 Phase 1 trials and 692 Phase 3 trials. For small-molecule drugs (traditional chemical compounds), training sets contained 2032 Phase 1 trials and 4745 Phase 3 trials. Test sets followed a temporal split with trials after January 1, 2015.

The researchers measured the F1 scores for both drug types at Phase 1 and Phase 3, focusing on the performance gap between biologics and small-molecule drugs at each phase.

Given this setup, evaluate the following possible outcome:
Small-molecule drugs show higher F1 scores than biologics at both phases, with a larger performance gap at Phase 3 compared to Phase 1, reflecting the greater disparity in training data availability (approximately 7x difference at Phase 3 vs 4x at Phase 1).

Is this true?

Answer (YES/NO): NO